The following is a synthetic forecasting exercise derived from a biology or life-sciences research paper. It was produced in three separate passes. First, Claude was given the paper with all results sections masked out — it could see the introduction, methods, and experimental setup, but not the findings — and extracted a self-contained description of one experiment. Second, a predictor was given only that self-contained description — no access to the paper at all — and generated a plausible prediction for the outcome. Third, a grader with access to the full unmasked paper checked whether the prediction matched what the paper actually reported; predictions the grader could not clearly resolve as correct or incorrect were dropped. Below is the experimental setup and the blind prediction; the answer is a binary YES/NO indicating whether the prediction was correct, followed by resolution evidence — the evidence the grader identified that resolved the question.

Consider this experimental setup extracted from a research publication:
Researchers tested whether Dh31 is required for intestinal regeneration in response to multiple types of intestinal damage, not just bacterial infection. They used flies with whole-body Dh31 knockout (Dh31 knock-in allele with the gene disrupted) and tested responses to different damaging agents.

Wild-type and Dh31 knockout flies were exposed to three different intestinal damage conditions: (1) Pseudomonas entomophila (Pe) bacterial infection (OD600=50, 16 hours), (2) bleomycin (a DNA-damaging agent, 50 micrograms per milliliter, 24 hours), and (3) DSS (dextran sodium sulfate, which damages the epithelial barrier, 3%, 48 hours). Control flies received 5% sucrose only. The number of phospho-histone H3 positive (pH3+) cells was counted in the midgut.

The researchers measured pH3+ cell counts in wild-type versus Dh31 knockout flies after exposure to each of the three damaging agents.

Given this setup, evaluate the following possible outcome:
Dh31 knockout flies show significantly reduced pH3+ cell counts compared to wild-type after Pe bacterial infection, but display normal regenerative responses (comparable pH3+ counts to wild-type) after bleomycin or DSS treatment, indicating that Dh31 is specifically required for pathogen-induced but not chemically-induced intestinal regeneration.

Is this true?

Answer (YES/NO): NO